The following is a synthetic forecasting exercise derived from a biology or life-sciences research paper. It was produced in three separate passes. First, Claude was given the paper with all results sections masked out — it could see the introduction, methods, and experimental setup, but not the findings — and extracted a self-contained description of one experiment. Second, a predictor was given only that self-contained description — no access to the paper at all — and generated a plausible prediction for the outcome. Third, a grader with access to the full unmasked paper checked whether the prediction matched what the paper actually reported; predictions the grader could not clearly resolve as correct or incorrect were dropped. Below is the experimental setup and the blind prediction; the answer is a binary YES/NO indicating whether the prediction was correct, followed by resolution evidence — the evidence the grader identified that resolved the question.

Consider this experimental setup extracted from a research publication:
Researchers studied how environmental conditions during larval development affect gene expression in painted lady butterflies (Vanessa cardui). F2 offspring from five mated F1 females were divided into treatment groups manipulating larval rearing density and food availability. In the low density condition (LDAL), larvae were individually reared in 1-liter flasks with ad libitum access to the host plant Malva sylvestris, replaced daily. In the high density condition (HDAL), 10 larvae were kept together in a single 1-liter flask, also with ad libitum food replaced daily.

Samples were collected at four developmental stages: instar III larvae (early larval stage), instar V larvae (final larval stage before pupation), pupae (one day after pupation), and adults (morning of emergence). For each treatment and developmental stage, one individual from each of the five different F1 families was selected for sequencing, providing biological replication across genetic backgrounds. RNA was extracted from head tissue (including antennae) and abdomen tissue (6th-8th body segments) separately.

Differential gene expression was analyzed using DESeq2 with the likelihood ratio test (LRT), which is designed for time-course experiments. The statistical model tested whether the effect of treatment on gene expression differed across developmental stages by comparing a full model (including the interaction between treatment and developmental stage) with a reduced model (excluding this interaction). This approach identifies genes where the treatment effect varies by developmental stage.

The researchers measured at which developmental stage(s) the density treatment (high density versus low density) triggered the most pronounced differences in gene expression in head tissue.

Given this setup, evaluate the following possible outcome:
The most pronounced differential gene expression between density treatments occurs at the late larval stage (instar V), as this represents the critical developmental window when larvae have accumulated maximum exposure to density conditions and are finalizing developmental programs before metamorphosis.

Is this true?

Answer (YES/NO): NO